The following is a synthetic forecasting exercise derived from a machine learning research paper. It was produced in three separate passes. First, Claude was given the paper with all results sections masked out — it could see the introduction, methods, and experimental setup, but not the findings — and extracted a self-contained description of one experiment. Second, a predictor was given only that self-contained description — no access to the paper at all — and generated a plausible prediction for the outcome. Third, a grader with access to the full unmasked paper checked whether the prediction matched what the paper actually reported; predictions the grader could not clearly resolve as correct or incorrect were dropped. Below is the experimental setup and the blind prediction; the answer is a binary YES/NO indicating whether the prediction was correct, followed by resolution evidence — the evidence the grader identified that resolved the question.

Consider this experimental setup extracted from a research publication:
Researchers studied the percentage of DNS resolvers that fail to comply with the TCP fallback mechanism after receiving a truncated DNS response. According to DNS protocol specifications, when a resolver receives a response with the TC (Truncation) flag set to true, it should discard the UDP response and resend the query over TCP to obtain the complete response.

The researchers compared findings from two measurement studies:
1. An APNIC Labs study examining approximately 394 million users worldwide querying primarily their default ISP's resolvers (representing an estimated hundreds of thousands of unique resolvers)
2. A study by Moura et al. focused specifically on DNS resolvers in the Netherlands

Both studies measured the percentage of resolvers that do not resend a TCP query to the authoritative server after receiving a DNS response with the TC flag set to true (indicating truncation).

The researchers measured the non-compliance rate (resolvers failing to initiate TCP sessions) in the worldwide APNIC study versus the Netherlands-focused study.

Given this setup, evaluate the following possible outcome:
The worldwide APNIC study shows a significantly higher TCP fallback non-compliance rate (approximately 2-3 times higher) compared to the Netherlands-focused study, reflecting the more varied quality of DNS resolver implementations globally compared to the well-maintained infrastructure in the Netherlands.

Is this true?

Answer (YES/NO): NO